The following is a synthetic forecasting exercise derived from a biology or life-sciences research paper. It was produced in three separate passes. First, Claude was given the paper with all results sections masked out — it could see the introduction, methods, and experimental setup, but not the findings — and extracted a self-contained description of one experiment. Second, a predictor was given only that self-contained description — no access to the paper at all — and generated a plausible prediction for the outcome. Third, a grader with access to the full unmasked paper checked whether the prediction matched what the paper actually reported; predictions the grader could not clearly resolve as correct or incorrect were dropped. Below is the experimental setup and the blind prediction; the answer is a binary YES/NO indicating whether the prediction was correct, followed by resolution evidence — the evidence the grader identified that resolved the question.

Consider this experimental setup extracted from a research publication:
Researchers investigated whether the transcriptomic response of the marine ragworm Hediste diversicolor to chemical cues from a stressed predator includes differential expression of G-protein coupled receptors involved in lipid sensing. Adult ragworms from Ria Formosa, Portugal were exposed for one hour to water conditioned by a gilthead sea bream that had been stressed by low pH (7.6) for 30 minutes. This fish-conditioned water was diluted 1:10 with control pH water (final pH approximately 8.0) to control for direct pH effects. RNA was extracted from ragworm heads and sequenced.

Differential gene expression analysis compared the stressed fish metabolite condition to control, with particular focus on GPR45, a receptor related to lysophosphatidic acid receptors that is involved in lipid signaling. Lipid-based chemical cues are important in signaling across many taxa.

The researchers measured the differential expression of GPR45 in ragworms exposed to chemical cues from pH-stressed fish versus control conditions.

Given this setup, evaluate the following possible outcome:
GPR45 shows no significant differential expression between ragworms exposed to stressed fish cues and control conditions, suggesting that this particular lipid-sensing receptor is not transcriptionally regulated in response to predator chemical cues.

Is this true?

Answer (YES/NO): NO